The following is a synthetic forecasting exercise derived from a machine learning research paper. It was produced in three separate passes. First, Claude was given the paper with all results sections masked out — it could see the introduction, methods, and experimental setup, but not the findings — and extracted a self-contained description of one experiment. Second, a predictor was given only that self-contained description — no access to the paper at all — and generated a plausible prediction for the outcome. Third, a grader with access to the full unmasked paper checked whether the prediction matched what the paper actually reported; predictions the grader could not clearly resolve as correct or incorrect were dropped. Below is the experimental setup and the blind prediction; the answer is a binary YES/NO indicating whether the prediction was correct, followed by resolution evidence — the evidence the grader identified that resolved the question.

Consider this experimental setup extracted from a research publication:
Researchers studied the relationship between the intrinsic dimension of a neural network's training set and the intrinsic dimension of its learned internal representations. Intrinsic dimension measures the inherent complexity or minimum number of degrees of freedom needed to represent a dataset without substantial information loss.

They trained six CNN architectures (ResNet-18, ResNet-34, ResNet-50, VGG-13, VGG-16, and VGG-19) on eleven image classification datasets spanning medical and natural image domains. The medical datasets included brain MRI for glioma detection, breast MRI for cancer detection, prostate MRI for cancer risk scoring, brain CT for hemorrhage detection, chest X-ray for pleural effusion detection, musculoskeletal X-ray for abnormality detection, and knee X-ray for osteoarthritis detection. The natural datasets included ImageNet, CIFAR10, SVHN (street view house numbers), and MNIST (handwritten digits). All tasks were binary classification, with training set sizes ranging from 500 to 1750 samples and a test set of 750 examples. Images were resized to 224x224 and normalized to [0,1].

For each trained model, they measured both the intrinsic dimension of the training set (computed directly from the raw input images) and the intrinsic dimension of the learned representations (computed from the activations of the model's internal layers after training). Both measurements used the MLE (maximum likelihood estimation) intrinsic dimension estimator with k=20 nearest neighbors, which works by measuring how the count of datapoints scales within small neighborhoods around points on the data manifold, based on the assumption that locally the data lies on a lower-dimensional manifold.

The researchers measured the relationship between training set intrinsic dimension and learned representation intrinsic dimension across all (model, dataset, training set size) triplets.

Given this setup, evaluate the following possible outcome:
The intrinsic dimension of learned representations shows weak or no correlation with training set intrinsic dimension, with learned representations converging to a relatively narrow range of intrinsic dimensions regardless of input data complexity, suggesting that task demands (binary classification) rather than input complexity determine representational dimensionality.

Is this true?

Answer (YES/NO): NO